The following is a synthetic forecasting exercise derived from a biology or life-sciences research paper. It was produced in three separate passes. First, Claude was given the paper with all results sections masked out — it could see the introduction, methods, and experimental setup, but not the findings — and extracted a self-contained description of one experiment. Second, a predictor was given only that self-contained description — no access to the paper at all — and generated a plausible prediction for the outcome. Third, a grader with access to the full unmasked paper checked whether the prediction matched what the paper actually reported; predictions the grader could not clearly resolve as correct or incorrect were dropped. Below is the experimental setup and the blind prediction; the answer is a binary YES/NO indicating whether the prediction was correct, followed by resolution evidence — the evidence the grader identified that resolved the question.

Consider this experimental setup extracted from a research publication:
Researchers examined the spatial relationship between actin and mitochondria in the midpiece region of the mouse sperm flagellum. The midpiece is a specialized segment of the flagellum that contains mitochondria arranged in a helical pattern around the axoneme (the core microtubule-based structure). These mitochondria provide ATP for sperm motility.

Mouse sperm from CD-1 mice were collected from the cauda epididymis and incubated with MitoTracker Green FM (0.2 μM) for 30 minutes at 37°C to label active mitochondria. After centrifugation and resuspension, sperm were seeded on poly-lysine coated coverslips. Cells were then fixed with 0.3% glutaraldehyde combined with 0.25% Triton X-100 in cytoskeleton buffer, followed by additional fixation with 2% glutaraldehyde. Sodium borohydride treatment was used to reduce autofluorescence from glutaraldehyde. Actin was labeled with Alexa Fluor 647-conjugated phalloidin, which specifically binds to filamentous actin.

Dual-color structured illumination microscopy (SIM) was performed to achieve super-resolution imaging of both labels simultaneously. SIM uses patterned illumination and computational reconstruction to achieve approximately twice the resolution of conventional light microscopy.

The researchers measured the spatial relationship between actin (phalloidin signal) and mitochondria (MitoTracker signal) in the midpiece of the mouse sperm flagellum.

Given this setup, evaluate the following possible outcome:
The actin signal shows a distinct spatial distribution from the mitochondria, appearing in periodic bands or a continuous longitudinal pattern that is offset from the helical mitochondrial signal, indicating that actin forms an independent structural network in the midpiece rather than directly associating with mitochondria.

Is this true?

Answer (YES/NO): NO